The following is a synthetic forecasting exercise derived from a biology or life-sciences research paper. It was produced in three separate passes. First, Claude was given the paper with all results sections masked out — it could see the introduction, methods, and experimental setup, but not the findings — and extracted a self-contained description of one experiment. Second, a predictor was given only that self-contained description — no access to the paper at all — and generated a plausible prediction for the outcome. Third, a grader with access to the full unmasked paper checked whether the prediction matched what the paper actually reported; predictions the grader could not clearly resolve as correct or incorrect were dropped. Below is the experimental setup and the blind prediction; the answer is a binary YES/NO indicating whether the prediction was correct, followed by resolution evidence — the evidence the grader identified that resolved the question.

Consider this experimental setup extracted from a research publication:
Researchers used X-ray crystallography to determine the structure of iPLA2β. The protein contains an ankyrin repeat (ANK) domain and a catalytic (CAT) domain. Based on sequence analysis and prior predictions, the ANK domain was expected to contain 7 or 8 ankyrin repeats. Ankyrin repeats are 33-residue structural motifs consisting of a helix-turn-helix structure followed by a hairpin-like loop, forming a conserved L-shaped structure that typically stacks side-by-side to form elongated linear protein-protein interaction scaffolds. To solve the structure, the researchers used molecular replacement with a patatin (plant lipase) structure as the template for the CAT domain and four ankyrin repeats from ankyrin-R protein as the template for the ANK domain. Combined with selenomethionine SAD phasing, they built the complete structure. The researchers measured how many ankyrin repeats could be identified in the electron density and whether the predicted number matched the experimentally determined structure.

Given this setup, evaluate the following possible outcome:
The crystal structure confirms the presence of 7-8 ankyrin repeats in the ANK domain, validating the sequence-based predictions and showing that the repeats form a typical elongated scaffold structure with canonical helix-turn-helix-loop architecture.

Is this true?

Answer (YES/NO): NO